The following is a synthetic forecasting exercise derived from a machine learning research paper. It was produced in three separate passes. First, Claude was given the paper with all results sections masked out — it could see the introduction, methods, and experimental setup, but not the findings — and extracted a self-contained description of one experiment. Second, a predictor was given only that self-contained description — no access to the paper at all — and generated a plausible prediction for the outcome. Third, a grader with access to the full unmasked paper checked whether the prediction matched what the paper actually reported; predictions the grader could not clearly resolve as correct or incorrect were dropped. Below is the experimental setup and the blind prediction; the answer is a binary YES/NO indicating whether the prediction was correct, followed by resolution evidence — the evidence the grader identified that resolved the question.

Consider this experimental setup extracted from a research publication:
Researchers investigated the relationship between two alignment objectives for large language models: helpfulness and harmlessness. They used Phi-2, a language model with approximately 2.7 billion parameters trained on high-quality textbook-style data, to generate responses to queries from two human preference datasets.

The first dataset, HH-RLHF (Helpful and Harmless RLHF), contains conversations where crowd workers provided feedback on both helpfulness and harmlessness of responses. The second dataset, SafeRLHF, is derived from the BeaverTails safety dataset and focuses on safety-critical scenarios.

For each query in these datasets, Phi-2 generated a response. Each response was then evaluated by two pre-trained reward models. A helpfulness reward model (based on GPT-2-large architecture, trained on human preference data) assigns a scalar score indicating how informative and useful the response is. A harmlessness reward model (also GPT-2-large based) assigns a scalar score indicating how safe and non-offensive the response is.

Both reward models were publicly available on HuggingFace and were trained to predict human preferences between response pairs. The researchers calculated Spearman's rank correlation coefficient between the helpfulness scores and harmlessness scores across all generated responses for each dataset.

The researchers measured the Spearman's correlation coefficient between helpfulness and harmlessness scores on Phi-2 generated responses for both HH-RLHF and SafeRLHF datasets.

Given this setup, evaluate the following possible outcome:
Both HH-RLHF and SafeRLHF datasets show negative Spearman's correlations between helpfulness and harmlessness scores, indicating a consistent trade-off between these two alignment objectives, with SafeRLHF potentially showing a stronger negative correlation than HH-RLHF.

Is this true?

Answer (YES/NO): YES